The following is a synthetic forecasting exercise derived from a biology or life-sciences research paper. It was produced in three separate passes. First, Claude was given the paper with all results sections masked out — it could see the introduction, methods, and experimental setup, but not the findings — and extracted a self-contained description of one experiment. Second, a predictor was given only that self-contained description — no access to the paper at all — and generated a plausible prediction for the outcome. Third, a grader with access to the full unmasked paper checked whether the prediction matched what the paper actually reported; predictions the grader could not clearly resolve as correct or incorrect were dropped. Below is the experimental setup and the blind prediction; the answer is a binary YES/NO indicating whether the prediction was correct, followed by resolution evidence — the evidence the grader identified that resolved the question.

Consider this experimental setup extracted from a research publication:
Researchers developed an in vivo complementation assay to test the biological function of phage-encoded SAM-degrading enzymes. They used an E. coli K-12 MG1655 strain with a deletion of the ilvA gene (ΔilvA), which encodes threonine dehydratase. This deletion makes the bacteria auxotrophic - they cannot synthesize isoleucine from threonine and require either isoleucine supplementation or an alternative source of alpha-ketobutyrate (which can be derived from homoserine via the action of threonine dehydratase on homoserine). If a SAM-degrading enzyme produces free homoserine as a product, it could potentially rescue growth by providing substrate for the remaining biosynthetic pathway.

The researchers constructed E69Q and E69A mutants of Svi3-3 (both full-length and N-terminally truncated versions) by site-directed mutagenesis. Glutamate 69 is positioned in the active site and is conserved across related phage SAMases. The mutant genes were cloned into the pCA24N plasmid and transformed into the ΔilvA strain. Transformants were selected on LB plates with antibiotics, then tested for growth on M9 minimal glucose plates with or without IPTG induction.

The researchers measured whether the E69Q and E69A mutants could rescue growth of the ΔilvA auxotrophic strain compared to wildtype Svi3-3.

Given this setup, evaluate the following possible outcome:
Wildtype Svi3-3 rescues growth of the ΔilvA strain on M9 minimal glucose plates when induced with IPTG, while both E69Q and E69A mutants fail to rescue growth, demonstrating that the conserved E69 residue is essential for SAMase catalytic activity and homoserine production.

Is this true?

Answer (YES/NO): YES